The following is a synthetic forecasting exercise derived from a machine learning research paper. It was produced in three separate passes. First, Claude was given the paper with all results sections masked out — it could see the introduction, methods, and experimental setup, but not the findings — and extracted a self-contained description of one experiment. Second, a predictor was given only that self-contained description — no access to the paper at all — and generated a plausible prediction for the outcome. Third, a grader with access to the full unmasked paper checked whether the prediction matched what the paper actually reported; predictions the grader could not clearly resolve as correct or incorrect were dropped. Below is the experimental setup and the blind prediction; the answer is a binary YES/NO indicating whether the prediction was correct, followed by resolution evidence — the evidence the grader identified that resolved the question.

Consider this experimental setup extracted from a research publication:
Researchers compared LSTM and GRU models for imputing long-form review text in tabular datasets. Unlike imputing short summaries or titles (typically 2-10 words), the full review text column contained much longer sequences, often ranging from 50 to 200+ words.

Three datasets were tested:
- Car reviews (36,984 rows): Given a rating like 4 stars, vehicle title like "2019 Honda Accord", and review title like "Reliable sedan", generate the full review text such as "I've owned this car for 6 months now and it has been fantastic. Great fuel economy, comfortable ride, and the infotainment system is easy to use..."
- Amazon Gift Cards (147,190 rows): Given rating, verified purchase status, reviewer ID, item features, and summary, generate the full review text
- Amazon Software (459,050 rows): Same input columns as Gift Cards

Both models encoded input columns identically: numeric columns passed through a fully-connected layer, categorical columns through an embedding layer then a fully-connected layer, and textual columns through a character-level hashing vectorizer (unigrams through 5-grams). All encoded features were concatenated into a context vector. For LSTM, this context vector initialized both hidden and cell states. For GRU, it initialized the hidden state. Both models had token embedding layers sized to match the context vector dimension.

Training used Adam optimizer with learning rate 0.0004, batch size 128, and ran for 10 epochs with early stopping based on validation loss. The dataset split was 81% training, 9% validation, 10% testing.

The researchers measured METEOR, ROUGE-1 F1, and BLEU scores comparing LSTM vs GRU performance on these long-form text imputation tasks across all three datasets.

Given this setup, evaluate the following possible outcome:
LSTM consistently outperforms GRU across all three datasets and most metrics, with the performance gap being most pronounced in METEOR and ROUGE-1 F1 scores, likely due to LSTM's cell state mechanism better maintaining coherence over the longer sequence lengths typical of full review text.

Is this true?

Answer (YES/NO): NO